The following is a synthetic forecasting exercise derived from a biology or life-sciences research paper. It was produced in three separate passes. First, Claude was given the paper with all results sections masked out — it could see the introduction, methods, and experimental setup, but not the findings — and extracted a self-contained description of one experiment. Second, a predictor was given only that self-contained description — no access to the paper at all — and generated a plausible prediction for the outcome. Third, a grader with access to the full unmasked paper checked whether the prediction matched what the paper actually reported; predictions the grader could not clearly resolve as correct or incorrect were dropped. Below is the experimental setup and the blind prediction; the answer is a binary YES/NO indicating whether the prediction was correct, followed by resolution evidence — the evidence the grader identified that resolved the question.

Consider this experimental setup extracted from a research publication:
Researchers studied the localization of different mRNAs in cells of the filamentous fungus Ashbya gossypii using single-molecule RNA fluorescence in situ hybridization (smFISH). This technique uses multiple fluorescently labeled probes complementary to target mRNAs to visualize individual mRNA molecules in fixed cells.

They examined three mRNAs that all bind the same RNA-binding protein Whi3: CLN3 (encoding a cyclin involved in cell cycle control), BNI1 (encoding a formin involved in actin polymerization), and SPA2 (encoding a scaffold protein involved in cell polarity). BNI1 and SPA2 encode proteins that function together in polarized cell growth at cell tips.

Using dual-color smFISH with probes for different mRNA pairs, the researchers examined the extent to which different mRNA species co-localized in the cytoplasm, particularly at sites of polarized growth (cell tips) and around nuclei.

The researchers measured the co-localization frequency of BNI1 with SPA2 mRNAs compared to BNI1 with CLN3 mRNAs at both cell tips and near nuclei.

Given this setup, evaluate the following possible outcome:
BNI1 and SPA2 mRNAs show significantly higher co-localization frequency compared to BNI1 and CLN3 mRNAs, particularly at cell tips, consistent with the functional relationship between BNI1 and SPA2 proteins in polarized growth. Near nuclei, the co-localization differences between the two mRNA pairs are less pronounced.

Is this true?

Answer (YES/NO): YES